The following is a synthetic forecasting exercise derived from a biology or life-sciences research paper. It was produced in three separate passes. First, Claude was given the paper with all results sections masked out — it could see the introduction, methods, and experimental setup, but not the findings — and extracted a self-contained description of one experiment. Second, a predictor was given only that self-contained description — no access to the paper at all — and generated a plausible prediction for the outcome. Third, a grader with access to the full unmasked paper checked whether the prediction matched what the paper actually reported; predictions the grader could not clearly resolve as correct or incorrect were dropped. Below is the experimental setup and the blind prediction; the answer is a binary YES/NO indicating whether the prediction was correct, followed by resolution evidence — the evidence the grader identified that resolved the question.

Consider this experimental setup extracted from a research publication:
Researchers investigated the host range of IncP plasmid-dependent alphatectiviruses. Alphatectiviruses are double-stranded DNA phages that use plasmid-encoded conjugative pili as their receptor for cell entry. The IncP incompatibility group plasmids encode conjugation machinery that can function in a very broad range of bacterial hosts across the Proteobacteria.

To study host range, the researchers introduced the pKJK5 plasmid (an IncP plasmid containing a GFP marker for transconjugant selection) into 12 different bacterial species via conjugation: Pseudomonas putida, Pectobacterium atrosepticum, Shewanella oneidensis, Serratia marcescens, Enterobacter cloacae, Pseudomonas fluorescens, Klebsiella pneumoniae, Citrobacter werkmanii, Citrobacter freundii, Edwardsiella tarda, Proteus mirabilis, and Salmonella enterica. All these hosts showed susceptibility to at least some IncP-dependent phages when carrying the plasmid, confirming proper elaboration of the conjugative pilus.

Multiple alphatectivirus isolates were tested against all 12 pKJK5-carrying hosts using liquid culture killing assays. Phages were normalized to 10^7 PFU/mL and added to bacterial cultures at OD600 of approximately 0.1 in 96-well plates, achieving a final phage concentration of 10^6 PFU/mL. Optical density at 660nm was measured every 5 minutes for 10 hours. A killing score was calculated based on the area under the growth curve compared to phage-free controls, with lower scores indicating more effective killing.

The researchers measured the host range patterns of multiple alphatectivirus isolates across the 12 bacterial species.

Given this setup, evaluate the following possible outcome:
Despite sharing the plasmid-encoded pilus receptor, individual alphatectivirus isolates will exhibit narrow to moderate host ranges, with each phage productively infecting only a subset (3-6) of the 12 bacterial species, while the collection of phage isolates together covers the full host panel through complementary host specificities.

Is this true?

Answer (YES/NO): NO